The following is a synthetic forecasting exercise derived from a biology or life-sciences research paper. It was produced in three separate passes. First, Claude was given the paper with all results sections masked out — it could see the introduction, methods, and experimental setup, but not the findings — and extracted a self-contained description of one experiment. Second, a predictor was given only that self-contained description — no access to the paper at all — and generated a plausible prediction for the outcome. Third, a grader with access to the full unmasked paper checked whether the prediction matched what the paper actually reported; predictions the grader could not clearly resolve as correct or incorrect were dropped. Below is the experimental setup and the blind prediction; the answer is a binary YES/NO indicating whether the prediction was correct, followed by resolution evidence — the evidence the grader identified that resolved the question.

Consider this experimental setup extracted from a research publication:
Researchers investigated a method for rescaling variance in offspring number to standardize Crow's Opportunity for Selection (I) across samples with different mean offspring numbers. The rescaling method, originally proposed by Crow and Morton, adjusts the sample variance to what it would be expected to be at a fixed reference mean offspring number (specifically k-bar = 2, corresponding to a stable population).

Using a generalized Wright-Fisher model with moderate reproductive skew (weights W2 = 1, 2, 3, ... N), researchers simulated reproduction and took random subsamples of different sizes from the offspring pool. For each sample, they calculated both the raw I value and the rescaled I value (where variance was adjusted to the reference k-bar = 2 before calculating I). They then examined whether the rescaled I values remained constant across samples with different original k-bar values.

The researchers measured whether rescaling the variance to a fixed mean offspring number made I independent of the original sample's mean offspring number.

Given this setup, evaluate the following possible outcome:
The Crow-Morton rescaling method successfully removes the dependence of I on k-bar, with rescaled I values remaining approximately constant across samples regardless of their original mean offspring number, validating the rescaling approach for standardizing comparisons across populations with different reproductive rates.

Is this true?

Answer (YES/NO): YES